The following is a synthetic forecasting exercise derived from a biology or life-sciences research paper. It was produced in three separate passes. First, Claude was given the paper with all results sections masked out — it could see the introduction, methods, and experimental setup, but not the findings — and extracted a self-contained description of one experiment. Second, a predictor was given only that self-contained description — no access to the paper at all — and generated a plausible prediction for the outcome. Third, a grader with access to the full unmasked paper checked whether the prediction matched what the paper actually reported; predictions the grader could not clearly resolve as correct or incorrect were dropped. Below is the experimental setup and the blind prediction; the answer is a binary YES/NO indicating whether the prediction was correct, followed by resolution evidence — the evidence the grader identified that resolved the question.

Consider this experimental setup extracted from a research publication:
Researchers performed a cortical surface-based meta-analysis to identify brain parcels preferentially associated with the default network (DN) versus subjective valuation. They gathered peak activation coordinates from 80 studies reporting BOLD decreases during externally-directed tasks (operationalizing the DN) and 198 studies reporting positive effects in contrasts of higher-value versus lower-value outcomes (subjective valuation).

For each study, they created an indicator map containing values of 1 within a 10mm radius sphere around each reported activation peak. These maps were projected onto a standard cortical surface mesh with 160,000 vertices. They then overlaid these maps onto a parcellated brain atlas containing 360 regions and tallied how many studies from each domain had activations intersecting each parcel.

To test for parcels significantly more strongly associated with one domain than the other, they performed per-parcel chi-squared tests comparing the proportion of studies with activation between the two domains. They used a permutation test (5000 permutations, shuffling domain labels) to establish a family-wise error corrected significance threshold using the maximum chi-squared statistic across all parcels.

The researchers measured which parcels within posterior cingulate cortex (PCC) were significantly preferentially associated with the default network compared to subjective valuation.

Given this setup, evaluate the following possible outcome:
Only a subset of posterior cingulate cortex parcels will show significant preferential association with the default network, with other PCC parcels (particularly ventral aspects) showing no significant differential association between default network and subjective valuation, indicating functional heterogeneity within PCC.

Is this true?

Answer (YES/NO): NO